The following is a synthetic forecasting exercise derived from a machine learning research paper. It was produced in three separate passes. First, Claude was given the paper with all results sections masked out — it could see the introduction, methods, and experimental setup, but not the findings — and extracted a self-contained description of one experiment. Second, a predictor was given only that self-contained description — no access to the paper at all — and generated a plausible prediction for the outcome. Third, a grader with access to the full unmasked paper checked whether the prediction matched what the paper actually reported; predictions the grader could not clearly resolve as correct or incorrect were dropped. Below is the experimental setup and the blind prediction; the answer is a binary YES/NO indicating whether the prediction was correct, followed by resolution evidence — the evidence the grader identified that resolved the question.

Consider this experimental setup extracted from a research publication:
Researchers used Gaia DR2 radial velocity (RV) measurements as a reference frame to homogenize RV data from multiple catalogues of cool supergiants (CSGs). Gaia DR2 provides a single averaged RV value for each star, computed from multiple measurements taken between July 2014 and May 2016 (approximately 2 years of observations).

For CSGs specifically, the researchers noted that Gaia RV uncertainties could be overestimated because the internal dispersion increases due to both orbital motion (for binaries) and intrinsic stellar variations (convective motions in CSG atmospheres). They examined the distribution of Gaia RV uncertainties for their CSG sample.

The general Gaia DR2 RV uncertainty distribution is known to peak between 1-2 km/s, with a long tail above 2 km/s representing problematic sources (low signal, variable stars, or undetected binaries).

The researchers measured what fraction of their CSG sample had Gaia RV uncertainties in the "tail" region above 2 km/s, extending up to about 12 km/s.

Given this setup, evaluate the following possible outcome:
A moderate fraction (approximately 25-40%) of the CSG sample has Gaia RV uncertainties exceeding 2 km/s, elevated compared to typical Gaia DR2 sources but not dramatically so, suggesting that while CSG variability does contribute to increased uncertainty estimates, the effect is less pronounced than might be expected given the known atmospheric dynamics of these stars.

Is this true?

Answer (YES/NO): NO